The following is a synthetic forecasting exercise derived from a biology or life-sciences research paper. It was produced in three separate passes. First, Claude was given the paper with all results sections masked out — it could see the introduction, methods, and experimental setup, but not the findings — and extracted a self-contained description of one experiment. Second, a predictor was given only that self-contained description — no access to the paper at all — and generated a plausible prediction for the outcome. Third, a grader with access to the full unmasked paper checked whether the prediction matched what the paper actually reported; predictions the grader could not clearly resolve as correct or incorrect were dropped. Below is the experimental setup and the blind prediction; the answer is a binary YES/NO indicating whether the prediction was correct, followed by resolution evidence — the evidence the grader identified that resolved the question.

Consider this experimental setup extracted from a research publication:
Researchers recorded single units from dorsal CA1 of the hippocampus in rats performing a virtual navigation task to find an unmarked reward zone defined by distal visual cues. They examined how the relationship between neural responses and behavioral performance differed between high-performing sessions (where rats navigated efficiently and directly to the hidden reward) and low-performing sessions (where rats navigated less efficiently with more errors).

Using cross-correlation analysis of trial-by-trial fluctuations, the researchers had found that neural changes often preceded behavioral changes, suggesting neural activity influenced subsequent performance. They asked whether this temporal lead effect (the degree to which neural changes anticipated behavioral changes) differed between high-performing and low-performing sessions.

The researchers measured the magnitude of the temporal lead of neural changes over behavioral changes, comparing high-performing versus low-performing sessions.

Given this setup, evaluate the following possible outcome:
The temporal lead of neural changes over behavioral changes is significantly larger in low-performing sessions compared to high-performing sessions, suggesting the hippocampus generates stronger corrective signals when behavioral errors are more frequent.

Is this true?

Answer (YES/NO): YES